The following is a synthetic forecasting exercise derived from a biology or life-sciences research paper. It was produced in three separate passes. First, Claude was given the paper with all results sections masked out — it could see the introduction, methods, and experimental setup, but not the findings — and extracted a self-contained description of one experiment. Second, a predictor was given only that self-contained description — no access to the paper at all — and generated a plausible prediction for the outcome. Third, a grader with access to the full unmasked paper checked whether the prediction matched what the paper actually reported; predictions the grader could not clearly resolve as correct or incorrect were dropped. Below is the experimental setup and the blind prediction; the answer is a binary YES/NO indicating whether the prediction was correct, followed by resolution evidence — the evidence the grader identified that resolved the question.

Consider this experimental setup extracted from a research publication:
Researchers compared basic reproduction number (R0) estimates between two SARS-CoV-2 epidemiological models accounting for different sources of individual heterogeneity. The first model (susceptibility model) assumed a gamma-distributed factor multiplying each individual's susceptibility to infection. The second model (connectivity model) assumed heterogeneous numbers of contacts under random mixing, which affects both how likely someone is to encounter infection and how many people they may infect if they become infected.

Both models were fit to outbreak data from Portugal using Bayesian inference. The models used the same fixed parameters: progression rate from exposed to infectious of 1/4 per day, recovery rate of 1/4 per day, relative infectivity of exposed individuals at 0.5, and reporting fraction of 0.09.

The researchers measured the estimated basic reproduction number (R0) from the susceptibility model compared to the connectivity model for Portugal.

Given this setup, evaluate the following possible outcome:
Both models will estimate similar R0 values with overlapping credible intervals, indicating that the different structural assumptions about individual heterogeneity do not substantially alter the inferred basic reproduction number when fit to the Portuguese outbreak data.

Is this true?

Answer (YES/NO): NO